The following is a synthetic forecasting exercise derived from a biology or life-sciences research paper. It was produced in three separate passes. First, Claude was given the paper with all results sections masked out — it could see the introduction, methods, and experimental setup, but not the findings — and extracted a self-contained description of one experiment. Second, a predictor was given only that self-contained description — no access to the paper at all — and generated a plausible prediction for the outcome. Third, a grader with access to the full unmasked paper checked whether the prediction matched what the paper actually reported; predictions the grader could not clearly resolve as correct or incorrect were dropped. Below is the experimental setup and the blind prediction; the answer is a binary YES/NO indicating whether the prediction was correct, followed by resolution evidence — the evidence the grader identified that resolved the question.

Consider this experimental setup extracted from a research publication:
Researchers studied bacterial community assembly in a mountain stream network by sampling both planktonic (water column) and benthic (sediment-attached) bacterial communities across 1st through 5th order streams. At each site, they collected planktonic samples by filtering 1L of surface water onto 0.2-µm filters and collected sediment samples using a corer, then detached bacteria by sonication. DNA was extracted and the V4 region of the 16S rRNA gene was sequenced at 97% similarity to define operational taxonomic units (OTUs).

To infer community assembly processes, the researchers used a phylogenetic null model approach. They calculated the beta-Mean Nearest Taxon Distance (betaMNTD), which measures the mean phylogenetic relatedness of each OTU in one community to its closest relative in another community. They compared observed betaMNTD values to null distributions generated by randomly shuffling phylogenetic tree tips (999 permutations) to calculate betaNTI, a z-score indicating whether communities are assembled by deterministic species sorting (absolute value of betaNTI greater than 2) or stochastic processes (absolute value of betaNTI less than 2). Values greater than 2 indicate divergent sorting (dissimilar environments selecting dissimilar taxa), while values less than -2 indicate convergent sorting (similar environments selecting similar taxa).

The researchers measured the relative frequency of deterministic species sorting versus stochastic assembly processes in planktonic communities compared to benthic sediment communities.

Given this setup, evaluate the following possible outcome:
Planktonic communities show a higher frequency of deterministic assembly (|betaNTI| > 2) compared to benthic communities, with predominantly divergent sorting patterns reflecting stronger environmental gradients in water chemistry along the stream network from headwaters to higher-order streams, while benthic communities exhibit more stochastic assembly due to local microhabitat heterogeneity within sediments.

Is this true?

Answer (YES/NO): NO